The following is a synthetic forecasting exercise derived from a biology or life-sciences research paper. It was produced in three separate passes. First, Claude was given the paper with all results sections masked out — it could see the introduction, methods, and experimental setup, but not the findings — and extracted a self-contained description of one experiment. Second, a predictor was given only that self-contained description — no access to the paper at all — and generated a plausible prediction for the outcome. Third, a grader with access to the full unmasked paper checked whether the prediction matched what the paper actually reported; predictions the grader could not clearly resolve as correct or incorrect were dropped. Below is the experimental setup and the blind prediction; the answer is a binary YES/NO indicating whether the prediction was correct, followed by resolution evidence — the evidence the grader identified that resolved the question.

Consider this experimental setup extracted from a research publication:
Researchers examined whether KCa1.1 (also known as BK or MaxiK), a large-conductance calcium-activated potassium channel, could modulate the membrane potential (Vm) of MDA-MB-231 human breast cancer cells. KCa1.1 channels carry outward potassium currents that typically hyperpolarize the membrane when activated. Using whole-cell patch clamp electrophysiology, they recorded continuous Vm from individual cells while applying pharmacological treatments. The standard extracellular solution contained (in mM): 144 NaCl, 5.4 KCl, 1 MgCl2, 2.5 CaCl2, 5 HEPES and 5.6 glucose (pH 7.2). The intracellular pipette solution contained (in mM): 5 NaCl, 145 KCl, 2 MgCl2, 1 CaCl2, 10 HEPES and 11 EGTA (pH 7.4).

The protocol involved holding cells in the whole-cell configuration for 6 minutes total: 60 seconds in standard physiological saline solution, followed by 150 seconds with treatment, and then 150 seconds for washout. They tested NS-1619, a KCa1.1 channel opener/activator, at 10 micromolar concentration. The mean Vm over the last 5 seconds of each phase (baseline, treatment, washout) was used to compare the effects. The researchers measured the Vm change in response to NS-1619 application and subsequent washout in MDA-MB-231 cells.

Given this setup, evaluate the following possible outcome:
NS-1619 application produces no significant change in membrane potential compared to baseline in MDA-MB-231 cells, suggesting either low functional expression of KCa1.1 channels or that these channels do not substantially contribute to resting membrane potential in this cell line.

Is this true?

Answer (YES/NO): NO